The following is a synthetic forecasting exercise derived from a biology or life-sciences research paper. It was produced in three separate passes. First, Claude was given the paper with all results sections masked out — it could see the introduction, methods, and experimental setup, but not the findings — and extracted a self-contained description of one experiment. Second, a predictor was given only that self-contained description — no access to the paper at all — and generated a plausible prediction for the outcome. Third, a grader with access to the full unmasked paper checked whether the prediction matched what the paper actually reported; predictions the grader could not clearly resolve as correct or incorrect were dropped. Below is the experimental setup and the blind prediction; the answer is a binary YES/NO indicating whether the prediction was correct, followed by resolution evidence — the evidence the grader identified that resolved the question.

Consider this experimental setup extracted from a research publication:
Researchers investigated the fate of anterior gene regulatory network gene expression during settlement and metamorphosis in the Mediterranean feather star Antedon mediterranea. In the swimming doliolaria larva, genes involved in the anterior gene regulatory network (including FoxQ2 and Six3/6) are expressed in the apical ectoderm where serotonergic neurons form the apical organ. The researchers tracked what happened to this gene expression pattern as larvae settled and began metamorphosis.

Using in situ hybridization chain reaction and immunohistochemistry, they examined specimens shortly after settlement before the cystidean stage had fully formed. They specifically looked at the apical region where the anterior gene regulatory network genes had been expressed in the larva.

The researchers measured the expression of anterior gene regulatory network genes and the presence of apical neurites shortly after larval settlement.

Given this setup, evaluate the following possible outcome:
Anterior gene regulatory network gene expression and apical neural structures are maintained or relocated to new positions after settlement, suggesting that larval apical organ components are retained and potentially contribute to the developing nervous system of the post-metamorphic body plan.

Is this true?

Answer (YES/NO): NO